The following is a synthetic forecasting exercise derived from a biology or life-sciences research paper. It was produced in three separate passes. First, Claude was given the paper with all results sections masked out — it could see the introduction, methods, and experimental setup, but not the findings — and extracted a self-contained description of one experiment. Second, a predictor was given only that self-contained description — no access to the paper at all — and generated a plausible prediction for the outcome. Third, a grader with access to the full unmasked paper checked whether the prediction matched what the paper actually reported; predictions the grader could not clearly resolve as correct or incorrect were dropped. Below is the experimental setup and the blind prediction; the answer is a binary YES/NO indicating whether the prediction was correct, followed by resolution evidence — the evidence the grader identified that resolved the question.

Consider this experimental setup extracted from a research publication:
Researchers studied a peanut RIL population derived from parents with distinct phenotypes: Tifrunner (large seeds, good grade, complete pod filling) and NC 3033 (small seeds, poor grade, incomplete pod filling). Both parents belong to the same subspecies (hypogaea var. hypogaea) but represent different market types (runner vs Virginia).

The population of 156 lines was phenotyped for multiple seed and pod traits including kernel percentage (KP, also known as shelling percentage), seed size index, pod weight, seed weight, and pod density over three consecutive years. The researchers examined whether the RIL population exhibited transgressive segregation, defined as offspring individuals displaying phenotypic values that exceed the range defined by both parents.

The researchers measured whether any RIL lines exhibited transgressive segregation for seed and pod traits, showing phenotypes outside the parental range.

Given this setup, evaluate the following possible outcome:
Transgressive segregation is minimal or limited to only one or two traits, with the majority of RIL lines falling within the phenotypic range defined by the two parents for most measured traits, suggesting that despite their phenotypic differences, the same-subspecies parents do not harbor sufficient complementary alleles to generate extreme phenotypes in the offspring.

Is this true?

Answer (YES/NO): NO